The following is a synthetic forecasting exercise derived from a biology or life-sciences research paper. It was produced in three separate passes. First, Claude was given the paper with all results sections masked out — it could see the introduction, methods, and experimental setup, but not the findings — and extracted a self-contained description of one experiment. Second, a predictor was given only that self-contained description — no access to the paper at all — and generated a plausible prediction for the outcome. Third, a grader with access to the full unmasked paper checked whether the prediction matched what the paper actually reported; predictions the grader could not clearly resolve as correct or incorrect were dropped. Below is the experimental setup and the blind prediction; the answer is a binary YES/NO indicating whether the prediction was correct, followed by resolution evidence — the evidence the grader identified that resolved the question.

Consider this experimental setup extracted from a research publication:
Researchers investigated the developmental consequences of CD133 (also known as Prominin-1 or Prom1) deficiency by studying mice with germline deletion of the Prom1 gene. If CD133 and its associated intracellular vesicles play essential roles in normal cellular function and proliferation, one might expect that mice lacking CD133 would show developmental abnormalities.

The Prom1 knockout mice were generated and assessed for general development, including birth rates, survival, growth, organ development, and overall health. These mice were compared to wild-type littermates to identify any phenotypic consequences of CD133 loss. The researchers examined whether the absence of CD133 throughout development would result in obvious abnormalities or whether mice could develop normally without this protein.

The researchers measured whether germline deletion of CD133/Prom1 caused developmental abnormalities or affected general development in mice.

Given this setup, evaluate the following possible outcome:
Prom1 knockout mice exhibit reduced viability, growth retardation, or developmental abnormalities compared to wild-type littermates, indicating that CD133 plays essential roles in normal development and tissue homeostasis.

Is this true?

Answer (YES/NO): NO